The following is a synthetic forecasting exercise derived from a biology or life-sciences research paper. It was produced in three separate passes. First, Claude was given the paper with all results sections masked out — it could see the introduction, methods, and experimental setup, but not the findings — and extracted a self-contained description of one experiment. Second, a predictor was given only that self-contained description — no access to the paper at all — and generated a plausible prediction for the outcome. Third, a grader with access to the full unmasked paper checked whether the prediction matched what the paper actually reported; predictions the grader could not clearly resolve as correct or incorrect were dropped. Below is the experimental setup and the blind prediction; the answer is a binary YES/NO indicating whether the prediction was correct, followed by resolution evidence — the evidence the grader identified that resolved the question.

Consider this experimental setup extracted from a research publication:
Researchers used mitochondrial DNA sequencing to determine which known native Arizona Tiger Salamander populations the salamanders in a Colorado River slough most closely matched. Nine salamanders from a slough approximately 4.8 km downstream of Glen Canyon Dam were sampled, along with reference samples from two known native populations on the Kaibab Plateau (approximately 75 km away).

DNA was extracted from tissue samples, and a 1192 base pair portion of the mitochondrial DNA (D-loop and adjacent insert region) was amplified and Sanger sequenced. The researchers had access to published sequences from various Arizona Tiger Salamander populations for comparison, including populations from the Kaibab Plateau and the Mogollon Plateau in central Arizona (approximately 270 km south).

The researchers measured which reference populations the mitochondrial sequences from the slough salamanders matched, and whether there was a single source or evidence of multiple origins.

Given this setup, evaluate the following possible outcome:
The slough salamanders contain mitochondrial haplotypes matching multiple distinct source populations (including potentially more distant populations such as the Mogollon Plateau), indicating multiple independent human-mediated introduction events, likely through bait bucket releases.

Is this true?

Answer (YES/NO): NO